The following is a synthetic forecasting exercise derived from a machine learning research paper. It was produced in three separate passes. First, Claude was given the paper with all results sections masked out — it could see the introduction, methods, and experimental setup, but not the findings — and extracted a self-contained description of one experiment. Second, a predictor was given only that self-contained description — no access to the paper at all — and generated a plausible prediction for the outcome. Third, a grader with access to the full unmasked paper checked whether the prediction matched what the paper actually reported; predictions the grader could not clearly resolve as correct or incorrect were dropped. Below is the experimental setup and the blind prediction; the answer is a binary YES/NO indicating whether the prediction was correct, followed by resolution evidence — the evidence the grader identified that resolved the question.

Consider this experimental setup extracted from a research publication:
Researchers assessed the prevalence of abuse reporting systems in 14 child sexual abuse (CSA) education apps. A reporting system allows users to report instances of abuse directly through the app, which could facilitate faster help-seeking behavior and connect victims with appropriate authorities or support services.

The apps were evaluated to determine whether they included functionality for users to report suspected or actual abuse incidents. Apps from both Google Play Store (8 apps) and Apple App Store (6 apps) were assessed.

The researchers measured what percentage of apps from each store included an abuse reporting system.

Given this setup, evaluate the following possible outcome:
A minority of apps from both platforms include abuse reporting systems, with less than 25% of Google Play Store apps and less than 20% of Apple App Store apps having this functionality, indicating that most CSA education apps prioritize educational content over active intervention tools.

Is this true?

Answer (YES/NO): NO